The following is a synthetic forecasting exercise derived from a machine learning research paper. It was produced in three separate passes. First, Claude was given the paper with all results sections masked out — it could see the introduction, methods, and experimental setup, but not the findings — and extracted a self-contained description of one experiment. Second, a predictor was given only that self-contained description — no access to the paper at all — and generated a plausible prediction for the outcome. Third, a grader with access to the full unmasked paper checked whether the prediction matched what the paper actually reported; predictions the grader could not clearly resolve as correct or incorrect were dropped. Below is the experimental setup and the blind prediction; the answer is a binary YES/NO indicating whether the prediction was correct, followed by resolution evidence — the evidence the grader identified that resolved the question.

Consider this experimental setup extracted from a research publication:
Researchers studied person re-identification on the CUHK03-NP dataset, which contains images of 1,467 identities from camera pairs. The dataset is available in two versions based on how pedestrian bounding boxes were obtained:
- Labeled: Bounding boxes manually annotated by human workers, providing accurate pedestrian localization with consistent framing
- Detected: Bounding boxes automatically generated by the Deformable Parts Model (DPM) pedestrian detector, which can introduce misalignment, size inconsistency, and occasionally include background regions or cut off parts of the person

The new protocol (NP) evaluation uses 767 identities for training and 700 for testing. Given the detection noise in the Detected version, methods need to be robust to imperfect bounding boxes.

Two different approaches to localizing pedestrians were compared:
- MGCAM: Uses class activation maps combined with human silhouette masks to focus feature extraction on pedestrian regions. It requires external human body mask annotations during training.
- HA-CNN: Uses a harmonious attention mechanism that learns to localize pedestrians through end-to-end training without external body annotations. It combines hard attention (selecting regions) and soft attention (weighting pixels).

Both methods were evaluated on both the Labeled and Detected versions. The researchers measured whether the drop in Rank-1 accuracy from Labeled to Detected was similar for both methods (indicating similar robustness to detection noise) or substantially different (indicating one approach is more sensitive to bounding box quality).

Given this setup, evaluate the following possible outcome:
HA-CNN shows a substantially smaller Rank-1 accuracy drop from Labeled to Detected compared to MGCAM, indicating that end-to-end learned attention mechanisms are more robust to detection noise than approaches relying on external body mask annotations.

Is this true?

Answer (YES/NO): NO